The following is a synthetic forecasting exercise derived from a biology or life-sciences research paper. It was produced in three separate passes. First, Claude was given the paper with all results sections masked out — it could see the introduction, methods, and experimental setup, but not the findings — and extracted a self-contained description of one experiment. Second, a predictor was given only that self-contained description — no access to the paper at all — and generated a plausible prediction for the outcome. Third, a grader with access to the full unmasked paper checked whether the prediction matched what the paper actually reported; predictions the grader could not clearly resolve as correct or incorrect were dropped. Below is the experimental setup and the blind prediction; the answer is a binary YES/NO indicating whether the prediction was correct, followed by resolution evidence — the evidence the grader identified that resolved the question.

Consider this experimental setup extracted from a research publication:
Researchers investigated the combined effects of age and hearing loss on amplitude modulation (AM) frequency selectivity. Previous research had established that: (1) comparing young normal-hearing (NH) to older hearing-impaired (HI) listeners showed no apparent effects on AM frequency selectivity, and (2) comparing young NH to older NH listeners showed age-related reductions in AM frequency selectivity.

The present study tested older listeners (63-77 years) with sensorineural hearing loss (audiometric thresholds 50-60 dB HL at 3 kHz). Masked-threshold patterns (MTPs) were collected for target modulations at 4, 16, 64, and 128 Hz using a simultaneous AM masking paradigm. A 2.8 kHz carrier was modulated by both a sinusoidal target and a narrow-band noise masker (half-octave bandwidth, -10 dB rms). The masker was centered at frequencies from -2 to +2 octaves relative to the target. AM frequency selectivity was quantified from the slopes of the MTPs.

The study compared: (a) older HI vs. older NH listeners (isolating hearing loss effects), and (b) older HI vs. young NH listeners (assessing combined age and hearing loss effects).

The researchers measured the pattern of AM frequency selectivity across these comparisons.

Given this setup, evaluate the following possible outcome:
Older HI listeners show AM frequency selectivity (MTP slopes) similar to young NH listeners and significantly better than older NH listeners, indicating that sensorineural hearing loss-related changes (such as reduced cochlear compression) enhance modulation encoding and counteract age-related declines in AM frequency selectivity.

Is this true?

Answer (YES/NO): NO